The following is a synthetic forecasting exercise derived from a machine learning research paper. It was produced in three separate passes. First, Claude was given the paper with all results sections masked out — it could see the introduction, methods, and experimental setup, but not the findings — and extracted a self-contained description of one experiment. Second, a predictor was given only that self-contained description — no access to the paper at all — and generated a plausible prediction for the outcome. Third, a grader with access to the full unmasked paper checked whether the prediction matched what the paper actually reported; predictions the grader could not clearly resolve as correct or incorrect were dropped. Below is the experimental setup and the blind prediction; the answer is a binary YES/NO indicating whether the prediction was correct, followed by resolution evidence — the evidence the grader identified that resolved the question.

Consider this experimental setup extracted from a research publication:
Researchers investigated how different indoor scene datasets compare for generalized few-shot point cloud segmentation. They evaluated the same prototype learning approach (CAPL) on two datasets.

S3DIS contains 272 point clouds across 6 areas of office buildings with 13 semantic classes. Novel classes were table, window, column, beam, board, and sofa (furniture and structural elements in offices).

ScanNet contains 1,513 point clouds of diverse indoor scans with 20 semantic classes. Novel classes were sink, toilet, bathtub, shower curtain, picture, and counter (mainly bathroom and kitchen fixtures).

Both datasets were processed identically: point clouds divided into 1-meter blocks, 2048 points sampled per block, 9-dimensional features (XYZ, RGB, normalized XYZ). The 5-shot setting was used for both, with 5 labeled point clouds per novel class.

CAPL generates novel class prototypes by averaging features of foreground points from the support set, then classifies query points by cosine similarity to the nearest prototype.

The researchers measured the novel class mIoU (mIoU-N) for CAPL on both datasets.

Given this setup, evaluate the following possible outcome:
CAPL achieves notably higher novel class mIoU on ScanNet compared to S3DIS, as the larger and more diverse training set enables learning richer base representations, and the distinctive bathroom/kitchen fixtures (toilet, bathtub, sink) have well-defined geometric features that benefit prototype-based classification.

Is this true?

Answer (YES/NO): NO